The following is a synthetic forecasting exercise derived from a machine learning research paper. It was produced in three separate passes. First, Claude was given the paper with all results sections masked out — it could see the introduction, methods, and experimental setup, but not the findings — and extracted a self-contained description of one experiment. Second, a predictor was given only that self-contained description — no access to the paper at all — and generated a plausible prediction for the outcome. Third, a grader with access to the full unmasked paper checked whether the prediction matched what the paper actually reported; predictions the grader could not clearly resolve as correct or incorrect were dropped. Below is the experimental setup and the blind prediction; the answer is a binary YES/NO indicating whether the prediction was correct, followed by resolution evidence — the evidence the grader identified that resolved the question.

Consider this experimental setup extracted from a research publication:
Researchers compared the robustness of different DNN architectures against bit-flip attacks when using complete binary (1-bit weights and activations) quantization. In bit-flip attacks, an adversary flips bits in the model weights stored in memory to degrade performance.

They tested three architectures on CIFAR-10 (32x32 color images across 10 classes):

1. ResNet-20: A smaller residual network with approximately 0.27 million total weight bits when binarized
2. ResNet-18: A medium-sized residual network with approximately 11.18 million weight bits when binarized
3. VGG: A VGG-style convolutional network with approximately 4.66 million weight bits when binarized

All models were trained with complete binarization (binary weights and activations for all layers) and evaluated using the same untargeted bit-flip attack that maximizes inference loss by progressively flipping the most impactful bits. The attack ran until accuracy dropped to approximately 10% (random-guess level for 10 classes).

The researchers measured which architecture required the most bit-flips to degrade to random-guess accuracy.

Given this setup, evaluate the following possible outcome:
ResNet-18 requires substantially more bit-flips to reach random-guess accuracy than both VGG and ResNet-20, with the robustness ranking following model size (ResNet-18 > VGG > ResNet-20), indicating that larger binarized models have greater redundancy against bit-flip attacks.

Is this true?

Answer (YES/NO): YES